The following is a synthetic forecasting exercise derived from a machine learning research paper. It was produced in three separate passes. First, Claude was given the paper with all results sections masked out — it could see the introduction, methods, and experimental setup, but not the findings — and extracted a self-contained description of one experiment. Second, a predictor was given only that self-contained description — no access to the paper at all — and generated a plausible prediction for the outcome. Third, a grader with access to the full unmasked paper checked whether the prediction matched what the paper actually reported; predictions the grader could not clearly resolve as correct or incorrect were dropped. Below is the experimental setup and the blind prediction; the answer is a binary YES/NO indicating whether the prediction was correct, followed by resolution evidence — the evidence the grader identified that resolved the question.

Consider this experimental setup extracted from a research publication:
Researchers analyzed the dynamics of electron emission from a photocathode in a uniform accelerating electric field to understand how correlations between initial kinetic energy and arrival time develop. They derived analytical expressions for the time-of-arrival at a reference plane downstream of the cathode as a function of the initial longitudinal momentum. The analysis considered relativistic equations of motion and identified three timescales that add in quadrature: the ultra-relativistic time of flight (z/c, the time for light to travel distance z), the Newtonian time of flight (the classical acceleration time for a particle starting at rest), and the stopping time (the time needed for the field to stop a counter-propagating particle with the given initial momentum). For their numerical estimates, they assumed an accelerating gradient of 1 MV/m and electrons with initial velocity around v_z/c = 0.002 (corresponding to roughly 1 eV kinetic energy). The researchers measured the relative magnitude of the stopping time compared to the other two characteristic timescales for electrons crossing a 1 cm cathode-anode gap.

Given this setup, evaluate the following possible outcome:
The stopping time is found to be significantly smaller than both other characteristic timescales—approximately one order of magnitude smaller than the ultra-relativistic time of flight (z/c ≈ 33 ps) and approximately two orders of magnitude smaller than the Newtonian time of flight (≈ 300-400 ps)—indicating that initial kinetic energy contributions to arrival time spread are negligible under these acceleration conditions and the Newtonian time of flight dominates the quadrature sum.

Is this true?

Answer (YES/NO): NO